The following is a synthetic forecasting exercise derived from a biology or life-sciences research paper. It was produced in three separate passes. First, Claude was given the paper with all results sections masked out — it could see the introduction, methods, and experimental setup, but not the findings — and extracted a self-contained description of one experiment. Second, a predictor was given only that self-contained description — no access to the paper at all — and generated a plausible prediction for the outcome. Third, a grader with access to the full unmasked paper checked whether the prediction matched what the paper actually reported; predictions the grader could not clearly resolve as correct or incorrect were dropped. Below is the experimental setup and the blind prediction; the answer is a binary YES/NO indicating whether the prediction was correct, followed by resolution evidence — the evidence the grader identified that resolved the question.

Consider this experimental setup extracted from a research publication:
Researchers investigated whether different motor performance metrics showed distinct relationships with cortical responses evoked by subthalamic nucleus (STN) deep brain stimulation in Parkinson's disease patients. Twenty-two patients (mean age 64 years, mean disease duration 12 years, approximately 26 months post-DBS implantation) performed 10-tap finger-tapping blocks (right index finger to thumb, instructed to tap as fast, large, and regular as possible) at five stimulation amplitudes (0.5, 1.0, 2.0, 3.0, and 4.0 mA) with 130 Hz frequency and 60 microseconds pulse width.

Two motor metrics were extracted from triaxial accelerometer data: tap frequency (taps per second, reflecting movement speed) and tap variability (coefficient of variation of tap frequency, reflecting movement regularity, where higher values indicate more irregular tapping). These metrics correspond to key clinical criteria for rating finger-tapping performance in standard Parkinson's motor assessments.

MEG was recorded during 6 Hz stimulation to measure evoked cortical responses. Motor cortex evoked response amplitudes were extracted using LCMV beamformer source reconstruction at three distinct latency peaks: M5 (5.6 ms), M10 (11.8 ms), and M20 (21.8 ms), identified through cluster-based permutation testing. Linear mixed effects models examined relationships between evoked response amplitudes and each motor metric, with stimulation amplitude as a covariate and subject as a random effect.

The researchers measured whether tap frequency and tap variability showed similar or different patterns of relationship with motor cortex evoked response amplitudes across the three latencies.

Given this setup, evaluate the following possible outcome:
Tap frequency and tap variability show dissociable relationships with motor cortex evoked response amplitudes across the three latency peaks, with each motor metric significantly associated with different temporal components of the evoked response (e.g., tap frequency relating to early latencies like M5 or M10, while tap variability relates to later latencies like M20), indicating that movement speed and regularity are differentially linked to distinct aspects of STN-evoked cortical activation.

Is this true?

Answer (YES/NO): YES